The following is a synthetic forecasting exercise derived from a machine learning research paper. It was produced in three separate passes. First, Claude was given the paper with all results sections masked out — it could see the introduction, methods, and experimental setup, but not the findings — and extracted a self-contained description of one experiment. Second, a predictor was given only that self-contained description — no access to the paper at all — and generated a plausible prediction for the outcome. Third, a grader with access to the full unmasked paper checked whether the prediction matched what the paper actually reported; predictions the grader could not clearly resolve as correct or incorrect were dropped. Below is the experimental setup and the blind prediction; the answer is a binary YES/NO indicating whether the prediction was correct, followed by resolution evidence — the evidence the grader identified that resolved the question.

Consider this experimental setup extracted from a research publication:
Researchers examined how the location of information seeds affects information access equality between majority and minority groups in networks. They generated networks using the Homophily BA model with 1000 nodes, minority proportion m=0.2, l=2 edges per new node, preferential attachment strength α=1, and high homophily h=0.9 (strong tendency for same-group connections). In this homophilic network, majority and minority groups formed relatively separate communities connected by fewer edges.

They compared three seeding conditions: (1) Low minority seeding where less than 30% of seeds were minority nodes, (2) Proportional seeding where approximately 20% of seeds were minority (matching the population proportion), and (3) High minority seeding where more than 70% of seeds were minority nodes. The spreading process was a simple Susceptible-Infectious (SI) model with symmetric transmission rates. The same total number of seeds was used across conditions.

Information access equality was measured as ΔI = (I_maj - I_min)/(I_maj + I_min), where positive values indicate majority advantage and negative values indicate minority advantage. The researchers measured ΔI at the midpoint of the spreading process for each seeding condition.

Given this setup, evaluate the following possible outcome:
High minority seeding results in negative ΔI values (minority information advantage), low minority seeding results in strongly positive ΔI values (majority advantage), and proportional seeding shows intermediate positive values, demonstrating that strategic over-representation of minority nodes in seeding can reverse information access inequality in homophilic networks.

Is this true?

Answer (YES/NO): NO